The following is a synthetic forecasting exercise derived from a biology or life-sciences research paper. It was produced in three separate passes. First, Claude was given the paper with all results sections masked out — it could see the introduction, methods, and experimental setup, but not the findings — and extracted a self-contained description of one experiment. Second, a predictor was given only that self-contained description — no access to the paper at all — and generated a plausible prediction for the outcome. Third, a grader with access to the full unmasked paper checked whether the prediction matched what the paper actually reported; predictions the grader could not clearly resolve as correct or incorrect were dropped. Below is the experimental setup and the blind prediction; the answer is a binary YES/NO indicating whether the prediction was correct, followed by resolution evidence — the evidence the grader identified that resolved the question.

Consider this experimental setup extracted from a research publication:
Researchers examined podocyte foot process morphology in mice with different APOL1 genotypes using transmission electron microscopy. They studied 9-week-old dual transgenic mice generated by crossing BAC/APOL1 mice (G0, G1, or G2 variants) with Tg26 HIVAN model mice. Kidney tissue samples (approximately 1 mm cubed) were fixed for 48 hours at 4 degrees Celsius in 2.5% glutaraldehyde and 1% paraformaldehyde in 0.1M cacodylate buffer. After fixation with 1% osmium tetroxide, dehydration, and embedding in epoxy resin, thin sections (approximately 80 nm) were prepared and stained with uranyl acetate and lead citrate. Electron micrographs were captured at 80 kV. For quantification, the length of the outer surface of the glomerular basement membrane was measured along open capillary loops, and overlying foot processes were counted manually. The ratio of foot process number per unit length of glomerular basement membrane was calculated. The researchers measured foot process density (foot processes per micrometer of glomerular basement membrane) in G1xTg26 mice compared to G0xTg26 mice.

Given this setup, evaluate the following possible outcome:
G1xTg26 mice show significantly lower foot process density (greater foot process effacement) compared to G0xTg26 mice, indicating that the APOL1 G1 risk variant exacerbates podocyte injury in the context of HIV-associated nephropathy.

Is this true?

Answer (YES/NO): YES